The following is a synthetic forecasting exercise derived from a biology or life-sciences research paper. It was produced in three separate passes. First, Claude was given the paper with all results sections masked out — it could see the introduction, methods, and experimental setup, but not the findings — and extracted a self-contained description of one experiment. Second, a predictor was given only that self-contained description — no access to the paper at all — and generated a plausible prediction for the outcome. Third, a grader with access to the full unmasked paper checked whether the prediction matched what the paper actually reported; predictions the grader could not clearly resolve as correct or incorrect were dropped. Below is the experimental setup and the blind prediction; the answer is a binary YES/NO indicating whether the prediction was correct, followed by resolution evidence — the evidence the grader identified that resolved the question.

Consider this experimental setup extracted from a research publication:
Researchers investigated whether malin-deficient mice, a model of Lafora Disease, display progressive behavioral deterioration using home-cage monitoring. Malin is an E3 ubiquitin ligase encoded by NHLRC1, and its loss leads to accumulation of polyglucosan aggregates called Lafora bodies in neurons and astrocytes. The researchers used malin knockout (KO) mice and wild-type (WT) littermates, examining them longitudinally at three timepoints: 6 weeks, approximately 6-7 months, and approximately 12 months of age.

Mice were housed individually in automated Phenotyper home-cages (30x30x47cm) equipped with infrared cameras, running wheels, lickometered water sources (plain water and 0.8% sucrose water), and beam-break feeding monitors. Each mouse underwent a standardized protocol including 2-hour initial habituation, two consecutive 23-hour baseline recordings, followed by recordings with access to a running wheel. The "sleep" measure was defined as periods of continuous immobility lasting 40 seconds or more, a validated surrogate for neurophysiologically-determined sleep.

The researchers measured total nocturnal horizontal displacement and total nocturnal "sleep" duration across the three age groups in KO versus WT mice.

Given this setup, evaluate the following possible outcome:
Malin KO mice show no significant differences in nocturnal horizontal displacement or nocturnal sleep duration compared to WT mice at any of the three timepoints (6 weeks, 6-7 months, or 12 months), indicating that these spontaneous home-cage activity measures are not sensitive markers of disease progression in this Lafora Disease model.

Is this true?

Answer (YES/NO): YES